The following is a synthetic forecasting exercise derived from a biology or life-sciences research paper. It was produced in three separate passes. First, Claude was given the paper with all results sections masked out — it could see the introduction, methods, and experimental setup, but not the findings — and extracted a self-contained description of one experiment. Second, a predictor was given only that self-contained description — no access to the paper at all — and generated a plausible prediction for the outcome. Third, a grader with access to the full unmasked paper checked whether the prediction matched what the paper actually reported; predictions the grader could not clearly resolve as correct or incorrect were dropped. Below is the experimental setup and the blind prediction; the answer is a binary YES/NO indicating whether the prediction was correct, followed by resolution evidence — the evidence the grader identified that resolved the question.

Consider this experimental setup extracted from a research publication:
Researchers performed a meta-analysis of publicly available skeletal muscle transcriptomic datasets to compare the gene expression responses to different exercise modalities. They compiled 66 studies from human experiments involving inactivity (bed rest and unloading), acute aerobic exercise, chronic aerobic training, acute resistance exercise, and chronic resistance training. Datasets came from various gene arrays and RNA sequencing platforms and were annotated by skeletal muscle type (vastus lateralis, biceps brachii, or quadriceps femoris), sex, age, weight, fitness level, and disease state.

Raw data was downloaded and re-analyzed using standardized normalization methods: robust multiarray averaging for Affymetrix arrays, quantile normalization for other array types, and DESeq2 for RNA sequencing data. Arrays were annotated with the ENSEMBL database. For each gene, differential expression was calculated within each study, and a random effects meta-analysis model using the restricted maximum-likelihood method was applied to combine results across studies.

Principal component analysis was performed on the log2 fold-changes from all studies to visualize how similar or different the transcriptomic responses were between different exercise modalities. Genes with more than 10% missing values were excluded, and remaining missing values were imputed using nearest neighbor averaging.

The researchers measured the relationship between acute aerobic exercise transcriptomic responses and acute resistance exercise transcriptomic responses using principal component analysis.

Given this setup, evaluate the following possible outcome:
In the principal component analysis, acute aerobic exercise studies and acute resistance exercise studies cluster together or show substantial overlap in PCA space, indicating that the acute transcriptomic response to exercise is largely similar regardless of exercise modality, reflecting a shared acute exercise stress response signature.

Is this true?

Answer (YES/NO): YES